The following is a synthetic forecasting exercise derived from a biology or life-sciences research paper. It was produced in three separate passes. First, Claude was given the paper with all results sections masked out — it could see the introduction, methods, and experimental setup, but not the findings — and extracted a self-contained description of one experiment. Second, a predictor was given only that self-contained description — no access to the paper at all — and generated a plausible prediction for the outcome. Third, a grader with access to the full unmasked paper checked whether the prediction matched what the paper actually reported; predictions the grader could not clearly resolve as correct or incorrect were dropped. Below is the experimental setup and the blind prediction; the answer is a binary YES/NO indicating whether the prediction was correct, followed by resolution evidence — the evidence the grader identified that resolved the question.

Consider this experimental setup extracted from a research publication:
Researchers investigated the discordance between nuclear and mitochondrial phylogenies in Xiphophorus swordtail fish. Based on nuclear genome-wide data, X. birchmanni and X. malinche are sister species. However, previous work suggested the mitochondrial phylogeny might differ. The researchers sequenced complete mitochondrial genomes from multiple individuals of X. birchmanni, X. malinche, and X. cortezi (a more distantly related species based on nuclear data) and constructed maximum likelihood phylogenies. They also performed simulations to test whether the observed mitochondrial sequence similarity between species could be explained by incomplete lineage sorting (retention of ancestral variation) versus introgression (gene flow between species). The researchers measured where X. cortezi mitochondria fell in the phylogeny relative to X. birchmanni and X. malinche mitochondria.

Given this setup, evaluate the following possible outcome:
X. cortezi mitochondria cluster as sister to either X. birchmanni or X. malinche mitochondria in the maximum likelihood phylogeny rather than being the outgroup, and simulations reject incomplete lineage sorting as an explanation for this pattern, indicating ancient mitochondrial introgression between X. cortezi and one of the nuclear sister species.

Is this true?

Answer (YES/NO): YES